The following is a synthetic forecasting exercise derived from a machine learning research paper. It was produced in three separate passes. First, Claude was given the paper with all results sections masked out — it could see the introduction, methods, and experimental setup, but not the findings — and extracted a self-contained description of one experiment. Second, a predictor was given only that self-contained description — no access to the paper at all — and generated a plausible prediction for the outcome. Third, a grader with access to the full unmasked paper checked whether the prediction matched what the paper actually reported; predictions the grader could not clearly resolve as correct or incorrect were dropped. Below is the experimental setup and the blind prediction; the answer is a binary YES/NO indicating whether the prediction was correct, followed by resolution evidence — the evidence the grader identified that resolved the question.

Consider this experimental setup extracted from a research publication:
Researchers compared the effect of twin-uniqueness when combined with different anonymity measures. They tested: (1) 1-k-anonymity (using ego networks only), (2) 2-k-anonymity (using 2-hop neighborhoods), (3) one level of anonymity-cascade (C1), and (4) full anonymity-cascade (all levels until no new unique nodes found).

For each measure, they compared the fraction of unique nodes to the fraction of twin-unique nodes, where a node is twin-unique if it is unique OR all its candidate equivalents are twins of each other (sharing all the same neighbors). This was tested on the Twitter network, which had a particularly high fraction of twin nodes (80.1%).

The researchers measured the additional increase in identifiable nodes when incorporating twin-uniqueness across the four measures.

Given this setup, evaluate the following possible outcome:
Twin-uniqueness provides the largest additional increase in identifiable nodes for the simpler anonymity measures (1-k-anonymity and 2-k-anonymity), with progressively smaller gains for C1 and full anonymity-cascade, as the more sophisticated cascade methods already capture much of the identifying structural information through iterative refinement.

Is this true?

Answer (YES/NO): NO